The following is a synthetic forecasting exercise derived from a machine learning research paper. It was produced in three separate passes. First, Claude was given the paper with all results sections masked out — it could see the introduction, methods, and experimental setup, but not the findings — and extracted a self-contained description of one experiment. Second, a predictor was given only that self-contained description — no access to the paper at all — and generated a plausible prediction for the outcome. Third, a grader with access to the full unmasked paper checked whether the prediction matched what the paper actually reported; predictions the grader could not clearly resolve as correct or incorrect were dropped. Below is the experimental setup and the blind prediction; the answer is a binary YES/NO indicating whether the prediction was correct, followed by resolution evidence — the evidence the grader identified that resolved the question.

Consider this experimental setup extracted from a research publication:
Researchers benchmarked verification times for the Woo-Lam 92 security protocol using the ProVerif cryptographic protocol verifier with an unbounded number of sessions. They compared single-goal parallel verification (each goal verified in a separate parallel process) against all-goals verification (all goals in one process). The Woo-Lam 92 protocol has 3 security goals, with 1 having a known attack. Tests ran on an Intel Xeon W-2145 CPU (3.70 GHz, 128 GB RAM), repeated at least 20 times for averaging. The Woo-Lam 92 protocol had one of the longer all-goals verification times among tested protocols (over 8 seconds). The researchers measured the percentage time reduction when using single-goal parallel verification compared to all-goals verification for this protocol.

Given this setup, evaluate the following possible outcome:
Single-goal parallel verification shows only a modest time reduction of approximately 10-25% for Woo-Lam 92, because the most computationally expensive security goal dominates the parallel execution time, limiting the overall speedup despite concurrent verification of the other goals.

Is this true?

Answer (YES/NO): NO